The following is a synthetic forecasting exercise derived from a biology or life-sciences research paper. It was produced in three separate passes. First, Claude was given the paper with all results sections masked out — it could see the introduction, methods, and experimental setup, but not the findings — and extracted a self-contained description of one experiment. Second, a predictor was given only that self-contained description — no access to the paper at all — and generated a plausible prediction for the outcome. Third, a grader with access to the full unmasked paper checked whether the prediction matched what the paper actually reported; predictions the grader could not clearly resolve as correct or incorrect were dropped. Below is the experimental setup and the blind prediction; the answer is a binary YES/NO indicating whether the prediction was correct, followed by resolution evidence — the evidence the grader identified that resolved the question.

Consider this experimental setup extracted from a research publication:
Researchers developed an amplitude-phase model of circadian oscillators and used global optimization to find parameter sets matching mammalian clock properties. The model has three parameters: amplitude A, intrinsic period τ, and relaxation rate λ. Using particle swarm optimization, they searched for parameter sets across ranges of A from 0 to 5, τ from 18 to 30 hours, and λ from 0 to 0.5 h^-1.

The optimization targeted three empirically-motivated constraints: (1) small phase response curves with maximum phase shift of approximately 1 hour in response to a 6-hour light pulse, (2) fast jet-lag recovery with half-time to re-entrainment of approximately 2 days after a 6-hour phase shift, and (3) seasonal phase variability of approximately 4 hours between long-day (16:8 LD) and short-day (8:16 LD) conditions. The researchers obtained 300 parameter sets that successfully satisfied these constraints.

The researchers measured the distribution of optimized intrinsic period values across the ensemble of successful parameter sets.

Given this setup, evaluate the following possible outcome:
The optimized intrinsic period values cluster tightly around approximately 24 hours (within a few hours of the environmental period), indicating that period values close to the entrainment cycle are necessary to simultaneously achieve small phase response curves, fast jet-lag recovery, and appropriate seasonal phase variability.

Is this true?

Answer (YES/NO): YES